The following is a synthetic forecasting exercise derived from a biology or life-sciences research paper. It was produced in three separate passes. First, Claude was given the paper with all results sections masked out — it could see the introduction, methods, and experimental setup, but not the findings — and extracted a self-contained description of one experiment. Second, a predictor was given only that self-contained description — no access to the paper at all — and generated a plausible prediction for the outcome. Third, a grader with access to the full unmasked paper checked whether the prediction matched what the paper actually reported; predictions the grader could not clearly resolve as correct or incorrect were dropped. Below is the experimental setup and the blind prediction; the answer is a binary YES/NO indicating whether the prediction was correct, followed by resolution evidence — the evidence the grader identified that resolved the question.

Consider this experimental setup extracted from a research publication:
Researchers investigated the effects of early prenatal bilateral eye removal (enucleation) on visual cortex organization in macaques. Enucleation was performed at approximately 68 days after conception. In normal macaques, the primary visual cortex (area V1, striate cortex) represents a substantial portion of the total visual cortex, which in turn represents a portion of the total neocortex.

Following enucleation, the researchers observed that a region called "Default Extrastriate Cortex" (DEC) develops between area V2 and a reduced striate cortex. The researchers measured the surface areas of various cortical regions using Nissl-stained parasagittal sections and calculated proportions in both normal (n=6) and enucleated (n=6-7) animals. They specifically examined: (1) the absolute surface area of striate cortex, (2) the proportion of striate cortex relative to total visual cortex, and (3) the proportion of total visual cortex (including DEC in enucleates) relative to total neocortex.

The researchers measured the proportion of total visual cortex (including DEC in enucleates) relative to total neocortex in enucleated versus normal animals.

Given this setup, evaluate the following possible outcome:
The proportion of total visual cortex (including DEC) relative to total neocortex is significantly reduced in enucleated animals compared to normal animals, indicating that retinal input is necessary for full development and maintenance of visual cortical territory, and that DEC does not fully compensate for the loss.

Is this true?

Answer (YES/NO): NO